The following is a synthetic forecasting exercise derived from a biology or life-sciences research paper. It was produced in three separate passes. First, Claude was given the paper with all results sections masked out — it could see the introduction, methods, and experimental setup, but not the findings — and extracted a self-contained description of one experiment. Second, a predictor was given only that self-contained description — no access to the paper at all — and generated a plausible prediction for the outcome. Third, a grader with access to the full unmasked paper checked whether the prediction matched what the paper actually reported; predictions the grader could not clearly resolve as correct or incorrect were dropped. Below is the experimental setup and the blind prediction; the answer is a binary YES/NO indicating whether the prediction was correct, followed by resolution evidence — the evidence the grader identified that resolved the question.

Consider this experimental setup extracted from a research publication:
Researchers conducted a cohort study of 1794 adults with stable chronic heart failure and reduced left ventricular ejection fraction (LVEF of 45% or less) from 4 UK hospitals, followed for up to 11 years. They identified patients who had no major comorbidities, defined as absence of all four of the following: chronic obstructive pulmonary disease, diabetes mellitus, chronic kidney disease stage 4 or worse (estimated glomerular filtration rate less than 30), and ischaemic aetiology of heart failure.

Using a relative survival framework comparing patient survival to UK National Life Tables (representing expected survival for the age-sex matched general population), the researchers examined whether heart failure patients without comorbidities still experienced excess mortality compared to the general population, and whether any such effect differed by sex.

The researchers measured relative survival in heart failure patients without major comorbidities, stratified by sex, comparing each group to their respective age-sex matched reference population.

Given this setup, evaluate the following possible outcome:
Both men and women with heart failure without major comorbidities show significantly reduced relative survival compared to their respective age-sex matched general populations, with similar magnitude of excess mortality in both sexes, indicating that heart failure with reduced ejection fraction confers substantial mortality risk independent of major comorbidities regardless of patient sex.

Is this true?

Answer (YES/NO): NO